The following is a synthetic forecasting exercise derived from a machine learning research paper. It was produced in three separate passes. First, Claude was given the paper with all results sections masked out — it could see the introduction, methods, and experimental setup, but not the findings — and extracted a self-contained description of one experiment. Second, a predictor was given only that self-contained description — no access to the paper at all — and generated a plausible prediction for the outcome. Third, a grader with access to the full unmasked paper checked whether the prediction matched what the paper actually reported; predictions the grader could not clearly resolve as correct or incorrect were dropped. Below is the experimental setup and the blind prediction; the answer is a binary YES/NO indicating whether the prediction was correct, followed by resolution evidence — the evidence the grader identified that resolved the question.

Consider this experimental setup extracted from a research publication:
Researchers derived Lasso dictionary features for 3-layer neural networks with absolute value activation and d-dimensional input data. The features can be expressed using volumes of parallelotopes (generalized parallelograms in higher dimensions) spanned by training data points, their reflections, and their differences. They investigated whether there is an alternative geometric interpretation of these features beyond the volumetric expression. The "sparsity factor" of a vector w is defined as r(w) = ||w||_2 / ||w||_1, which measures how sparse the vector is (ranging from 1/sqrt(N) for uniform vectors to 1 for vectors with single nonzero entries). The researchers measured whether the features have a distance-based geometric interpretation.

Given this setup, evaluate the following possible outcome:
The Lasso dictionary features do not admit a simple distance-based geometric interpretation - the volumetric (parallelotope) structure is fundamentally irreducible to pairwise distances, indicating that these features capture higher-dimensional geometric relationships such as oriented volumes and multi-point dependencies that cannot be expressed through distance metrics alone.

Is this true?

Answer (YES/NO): NO